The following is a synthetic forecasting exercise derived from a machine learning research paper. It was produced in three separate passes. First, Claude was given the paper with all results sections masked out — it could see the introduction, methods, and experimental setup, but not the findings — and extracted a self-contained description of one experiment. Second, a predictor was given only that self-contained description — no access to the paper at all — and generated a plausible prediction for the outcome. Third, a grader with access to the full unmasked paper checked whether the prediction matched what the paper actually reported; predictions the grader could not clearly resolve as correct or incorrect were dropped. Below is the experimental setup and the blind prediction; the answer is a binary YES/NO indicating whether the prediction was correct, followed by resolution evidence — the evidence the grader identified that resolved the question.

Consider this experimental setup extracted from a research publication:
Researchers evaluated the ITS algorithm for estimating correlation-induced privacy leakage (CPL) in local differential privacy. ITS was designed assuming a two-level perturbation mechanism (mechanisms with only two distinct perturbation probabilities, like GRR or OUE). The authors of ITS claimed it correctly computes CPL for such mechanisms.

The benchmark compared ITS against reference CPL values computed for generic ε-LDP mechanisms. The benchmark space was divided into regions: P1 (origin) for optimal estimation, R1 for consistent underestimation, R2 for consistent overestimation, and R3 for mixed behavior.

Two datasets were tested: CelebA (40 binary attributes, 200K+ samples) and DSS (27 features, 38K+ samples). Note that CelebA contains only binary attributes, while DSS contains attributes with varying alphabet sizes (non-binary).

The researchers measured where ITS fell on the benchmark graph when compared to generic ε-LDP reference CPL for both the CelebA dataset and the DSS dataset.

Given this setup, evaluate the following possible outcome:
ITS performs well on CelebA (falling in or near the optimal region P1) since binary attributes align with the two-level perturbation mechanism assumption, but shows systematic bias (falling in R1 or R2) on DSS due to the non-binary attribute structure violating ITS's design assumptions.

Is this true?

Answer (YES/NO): YES